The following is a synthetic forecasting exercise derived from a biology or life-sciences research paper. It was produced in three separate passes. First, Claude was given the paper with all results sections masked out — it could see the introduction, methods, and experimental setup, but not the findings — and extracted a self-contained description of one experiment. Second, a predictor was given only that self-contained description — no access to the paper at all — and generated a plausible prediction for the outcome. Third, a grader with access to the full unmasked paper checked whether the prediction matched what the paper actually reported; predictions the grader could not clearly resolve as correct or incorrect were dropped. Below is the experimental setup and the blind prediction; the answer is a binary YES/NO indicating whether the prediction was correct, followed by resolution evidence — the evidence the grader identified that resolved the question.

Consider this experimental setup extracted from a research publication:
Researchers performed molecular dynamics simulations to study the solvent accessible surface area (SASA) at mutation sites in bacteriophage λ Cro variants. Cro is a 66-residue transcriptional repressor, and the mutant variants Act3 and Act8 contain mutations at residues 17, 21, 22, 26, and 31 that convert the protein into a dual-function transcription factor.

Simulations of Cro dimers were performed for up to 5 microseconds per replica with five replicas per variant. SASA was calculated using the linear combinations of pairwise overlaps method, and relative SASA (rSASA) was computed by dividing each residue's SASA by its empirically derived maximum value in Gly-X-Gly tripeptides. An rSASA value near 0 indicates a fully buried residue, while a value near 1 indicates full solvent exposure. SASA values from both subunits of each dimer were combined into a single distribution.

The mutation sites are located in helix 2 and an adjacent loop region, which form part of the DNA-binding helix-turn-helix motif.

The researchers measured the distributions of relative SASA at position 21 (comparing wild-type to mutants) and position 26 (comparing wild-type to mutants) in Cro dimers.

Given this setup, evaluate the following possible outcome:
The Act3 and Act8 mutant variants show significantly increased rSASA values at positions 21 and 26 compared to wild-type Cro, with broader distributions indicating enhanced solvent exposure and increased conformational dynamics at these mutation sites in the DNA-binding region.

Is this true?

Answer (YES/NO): NO